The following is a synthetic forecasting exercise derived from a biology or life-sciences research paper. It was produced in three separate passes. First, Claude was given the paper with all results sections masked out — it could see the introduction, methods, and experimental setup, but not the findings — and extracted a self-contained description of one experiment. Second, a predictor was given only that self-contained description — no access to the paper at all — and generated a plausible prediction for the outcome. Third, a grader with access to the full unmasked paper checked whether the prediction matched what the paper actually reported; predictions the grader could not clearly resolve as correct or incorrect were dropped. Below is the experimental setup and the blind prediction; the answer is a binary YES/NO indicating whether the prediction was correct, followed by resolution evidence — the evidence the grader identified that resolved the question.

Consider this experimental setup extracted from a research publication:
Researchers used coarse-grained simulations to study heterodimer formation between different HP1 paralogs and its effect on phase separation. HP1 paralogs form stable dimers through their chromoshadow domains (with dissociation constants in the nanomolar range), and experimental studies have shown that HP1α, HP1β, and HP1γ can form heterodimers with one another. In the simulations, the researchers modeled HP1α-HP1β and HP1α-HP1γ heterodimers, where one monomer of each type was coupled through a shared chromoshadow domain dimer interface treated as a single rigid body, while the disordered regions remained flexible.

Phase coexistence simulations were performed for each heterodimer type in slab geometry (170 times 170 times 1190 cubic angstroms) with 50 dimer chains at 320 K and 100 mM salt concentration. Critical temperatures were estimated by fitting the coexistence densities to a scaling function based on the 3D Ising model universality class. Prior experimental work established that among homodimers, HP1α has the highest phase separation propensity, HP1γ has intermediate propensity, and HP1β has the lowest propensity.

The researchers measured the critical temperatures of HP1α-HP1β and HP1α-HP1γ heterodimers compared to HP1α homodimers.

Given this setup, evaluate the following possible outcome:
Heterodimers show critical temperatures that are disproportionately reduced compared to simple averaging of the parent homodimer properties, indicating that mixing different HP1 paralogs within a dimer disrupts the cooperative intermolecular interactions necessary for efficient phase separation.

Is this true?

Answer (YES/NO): NO